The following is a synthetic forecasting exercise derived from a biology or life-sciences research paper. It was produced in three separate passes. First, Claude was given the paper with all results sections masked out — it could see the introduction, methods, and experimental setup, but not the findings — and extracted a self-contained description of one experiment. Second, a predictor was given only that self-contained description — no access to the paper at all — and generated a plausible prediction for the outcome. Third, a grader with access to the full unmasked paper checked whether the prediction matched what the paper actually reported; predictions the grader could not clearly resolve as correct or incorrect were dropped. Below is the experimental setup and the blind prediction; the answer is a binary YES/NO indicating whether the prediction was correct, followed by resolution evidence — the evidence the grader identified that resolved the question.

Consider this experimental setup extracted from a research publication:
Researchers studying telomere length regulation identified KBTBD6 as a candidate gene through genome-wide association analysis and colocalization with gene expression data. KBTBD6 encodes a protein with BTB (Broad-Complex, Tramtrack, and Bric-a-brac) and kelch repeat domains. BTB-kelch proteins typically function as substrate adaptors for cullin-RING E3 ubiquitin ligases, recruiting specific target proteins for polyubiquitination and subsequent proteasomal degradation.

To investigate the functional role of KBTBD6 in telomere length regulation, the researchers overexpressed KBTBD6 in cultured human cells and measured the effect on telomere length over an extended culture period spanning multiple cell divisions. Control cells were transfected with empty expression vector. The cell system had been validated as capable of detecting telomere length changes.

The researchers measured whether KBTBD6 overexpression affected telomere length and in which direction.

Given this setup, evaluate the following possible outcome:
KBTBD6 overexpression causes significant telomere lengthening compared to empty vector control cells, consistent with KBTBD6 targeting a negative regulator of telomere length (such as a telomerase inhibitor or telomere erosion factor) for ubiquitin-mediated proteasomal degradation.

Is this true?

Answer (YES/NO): YES